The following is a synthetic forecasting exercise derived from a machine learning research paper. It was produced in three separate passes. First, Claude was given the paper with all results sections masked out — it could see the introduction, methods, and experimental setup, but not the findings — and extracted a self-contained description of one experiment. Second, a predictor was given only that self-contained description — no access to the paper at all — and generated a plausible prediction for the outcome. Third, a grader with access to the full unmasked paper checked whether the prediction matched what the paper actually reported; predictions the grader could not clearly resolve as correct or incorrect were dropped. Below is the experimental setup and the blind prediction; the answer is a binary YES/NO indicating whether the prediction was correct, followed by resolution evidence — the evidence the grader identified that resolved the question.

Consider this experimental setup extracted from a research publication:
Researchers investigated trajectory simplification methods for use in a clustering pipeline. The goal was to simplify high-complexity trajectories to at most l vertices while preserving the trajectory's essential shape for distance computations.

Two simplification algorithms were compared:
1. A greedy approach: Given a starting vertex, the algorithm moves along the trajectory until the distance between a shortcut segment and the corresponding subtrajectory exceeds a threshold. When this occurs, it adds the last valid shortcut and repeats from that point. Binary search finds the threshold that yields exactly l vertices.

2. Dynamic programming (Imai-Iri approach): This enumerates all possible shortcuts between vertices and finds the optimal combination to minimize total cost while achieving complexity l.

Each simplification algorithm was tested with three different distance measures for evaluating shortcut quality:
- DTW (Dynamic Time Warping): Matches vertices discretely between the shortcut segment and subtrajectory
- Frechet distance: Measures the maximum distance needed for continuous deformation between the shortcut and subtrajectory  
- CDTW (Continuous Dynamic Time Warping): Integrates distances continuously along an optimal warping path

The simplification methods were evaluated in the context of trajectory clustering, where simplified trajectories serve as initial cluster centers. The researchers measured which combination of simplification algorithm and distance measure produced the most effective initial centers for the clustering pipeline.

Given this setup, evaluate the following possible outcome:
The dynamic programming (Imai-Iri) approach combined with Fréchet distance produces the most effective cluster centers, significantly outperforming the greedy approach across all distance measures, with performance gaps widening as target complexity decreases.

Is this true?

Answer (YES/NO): NO